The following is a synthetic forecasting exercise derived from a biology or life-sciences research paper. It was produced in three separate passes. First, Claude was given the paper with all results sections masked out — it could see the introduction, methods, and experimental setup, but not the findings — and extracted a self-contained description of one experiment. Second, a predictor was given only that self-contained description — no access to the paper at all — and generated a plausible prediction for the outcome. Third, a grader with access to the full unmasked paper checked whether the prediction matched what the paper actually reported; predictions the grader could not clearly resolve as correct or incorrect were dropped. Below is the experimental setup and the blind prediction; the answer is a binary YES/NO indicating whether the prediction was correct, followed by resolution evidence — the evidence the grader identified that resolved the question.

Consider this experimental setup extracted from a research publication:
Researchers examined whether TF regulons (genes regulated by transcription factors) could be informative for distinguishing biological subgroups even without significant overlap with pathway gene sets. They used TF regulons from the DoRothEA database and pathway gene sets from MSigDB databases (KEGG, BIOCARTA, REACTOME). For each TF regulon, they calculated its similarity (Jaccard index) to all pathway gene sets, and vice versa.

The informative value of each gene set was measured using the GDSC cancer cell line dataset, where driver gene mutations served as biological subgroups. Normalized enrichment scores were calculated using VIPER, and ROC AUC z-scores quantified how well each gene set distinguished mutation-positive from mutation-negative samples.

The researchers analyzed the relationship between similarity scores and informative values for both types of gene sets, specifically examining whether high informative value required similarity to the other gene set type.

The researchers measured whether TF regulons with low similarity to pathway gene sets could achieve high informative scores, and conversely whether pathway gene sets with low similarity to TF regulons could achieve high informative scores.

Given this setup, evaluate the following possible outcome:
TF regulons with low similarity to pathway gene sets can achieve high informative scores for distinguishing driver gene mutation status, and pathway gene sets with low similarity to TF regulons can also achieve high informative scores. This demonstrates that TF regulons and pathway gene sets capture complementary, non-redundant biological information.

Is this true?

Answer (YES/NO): NO